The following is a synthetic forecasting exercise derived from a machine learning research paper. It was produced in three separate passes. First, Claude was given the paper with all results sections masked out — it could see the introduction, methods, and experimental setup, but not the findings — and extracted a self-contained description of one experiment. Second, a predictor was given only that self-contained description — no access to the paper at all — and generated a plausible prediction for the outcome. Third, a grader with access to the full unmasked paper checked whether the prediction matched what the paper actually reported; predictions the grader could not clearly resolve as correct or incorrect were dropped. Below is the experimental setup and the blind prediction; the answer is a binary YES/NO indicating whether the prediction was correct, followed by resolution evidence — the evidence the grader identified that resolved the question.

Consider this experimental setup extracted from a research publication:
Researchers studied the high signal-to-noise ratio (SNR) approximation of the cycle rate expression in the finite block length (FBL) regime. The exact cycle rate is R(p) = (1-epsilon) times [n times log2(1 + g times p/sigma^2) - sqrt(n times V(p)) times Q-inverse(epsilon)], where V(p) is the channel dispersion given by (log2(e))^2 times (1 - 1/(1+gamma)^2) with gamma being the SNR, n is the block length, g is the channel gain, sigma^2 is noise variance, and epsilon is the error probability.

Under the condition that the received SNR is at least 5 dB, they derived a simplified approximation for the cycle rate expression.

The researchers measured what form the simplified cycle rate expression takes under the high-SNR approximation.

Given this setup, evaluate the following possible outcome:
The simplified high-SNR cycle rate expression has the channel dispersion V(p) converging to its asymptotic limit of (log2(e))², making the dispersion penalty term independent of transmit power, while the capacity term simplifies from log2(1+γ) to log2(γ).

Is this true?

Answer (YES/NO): NO